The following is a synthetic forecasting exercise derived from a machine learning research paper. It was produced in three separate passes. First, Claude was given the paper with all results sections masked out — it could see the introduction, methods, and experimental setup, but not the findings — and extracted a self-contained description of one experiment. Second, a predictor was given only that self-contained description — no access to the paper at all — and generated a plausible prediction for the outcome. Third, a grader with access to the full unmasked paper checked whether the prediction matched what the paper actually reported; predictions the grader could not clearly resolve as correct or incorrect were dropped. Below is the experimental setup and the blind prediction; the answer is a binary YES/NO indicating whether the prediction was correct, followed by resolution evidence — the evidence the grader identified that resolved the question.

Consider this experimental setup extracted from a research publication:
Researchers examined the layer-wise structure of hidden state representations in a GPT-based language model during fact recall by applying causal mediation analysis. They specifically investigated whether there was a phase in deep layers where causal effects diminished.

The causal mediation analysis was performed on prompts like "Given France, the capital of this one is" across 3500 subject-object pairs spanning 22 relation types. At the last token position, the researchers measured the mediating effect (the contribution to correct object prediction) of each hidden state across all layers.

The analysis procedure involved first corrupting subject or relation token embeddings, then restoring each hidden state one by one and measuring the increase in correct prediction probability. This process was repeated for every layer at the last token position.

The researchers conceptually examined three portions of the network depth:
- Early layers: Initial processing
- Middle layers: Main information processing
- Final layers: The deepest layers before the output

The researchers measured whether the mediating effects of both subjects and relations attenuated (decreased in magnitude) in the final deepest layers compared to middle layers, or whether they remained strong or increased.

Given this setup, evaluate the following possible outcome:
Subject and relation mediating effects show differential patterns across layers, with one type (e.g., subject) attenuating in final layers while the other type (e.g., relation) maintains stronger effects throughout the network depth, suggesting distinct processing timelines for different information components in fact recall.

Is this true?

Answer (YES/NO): NO